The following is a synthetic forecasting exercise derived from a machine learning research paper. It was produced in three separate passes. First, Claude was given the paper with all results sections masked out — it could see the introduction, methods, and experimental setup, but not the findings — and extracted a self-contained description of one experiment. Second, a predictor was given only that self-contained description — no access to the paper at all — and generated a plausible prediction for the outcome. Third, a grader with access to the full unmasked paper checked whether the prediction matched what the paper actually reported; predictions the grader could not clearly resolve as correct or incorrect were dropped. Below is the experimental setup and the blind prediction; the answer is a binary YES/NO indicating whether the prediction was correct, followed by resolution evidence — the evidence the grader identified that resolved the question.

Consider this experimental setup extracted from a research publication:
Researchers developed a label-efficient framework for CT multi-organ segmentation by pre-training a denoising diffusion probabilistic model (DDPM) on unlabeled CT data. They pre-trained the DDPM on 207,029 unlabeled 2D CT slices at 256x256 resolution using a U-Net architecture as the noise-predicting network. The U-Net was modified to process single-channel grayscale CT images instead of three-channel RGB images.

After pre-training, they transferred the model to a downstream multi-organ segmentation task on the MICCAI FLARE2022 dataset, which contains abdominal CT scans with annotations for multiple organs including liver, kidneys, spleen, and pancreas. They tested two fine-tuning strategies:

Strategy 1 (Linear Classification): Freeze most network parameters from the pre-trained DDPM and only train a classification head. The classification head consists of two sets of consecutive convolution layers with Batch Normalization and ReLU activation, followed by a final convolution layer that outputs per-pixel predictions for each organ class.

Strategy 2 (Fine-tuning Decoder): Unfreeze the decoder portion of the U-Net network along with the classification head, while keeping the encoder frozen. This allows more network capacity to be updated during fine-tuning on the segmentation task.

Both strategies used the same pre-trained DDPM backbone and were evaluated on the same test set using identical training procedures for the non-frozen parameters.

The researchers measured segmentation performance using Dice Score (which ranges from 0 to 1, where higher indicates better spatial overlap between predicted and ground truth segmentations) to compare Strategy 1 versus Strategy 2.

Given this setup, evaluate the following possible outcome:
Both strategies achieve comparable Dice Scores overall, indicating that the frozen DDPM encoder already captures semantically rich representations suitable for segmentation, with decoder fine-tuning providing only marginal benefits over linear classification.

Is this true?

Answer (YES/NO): NO